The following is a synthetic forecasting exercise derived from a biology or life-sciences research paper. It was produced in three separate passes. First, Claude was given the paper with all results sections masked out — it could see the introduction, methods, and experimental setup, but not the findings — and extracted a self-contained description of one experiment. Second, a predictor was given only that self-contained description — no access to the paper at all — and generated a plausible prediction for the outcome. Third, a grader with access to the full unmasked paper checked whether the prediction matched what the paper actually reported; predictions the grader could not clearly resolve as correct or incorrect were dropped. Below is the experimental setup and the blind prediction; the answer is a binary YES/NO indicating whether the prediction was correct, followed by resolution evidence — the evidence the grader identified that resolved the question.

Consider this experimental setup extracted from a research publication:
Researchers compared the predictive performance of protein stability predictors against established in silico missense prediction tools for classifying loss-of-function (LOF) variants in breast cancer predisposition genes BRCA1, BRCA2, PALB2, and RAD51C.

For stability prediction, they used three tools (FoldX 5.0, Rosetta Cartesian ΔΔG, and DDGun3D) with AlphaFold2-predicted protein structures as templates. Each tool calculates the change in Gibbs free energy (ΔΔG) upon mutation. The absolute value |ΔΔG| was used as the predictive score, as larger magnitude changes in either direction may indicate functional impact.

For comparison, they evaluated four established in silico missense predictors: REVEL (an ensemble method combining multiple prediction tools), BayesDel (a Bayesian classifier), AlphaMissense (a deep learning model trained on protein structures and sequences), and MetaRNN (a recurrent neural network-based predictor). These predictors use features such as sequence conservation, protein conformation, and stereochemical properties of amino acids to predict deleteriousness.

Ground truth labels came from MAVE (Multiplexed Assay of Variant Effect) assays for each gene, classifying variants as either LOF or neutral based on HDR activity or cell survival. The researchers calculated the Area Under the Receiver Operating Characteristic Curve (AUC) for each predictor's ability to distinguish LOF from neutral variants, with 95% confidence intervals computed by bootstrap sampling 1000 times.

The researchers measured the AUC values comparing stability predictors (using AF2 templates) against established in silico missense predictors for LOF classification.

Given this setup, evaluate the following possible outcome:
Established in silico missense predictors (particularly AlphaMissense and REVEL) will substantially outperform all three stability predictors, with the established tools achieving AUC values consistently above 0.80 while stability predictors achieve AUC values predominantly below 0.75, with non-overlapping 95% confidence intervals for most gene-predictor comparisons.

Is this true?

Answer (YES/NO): NO